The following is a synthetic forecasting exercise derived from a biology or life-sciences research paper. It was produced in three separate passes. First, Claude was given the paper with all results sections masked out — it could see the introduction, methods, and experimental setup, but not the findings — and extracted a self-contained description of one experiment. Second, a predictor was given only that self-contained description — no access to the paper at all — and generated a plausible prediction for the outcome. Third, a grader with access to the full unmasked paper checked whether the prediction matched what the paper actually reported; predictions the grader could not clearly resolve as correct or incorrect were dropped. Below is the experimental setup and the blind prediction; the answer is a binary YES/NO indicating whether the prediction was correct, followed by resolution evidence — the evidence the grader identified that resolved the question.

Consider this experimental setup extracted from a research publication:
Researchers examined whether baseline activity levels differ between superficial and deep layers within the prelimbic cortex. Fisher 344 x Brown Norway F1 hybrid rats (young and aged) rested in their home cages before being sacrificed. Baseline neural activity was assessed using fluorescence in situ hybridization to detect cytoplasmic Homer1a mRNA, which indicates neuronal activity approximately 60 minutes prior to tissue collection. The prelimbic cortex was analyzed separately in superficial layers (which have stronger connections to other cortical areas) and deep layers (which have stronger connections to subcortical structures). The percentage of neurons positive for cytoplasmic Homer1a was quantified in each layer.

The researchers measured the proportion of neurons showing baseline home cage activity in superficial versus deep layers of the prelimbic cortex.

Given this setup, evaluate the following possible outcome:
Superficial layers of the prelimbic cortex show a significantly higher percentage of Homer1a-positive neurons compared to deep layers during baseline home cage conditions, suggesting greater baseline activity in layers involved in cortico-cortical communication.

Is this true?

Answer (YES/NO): YES